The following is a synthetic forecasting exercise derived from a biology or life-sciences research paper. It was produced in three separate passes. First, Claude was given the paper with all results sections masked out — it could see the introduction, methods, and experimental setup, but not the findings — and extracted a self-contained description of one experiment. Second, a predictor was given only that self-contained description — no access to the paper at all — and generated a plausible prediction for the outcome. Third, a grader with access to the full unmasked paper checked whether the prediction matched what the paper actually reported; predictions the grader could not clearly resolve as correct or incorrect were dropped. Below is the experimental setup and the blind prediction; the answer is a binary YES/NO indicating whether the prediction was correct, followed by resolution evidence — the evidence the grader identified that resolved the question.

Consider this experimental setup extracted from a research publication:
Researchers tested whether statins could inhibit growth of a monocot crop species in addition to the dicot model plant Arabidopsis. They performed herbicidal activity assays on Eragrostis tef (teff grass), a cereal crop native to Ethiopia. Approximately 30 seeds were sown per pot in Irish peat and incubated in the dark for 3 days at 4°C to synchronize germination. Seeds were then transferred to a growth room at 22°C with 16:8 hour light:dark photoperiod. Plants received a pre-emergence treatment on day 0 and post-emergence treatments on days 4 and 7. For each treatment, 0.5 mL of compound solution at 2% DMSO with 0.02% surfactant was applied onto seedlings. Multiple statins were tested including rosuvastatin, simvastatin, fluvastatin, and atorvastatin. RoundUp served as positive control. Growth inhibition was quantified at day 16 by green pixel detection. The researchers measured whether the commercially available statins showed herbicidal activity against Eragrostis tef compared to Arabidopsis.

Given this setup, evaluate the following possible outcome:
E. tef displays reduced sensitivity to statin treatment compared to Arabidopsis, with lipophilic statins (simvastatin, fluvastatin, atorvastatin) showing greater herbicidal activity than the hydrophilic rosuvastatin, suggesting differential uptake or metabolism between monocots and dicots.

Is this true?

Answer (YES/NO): NO